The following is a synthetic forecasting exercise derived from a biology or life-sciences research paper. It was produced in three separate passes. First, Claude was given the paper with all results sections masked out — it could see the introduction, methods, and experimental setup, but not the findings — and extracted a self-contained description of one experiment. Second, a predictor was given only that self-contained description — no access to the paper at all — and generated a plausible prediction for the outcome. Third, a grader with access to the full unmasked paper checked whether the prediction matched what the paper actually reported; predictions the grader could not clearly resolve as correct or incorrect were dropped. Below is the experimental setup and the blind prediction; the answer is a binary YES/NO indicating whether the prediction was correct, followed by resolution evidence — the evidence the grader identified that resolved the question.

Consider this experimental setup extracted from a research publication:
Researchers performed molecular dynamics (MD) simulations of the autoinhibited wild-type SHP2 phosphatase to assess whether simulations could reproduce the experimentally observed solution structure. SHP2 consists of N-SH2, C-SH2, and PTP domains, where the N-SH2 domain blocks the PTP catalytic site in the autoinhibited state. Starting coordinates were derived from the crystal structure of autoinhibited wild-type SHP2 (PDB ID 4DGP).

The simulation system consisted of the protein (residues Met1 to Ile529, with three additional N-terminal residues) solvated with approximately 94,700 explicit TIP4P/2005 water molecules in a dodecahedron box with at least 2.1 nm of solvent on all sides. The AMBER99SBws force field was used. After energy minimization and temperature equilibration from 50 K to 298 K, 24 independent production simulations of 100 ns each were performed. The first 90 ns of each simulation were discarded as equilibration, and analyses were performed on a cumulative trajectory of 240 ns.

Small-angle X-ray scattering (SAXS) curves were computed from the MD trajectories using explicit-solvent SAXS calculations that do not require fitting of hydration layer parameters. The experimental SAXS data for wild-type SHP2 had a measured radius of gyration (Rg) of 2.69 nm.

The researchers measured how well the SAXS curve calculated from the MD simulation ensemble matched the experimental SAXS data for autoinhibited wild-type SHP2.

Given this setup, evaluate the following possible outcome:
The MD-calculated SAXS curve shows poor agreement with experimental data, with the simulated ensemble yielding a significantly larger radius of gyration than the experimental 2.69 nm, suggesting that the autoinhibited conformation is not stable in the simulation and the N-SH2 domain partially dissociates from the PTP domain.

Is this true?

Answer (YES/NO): NO